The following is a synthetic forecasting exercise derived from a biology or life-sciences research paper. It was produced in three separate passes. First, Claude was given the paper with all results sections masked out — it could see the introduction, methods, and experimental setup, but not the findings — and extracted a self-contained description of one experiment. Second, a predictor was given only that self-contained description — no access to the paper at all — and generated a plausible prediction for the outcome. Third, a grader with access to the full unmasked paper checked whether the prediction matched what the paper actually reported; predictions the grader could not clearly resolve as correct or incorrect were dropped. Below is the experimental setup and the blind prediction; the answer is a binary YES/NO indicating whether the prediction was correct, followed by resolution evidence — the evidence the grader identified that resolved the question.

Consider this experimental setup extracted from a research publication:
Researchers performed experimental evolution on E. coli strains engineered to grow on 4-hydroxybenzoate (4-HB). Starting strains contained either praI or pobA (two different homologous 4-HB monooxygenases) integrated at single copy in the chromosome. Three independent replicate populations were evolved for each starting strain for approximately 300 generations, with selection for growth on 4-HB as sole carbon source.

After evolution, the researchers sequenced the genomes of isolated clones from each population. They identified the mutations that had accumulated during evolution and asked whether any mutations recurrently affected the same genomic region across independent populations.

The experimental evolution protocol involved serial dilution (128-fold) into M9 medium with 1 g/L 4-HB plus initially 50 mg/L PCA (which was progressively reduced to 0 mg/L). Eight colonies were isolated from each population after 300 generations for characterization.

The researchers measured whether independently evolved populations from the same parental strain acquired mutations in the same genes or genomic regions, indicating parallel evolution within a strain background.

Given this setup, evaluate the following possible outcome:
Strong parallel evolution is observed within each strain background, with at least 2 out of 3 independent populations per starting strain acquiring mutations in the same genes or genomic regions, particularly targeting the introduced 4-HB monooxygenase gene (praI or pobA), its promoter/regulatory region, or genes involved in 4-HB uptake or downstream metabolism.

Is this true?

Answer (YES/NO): YES